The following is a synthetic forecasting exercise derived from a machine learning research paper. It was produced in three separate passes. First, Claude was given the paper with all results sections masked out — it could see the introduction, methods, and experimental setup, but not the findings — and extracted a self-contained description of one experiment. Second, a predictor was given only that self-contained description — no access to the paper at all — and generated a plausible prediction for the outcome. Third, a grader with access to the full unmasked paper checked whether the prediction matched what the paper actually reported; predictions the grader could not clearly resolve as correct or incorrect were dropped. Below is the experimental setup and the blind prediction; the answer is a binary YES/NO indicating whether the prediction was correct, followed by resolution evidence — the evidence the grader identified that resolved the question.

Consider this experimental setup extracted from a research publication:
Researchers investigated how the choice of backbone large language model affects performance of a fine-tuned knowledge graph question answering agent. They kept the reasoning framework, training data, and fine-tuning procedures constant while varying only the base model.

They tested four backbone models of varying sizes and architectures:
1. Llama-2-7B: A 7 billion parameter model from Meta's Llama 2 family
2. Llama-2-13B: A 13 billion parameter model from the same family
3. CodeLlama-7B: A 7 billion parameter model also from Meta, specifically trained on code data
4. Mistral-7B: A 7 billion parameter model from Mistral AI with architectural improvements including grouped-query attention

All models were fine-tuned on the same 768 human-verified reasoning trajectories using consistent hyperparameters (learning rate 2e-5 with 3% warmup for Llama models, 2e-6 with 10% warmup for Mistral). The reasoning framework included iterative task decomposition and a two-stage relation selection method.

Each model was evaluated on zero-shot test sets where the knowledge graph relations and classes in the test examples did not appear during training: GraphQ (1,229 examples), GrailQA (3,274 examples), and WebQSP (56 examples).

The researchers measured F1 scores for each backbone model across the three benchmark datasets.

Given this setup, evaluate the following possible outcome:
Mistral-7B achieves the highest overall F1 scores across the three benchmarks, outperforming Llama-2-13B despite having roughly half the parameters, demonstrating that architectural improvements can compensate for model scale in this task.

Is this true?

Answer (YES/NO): NO